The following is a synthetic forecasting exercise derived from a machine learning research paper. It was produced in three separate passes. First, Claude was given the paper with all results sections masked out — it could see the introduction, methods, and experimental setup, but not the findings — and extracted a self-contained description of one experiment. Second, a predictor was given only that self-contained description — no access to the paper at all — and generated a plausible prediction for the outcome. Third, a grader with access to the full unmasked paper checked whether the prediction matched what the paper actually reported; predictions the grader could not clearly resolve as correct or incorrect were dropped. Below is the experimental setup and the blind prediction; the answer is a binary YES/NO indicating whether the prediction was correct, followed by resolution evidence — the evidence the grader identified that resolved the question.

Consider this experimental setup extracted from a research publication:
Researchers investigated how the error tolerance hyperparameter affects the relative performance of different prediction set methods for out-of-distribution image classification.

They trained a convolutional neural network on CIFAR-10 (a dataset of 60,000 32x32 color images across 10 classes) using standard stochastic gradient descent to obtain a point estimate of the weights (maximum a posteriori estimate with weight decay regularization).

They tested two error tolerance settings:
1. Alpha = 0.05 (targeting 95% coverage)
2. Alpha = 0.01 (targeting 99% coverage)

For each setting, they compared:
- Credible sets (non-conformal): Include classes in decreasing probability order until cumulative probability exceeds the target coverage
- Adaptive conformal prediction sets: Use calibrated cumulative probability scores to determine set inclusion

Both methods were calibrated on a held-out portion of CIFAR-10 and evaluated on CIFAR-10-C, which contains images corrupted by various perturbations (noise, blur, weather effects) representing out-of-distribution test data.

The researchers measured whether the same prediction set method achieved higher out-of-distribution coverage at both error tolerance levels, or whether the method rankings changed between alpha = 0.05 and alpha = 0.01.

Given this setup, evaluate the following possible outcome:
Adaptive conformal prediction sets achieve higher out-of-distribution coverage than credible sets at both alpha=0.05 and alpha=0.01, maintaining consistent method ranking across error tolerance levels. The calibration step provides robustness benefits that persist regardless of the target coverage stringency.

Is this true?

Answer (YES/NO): YES